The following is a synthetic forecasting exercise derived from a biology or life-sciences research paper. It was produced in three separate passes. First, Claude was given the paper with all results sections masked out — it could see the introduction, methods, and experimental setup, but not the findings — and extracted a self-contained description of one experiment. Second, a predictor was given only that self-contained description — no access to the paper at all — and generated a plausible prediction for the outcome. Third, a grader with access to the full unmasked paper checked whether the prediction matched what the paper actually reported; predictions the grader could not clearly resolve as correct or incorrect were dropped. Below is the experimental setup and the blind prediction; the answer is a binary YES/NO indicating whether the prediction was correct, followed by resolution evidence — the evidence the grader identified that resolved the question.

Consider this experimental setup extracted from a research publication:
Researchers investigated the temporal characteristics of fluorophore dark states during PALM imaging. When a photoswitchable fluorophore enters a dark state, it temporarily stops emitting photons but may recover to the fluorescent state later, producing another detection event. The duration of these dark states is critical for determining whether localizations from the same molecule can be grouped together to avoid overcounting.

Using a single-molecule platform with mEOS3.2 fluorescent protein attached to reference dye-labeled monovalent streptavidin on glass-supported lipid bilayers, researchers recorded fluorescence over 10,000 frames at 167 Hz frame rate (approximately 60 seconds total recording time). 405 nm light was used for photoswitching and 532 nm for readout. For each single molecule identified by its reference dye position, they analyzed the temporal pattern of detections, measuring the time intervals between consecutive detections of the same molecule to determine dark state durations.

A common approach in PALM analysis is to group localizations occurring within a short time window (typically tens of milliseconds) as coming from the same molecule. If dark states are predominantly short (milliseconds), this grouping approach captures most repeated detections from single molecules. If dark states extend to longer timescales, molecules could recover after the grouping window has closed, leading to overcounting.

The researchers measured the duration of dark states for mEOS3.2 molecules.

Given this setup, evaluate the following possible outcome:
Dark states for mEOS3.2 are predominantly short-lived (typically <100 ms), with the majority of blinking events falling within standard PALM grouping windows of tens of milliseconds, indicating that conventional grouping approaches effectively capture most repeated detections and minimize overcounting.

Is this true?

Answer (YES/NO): NO